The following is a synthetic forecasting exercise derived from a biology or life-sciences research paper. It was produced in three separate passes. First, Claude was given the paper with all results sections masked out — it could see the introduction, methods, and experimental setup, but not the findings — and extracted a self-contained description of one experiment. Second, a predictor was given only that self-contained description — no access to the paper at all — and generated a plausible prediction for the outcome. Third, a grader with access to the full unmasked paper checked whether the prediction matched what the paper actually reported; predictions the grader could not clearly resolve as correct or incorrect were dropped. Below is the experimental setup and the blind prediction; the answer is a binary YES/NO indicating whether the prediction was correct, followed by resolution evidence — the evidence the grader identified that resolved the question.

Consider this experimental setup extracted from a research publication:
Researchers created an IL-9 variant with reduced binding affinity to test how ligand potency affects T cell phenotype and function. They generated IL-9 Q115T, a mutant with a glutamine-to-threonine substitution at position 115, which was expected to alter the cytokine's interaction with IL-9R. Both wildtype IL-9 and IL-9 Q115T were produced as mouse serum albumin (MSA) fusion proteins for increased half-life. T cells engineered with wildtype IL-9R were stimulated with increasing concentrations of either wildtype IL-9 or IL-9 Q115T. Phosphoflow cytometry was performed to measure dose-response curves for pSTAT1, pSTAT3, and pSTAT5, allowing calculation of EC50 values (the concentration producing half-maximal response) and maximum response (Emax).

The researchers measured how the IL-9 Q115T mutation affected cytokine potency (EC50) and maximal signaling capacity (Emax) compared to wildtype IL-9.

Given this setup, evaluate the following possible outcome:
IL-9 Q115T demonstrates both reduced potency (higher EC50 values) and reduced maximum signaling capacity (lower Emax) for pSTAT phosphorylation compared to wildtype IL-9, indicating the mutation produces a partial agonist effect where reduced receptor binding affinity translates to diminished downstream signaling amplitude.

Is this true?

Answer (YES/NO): YES